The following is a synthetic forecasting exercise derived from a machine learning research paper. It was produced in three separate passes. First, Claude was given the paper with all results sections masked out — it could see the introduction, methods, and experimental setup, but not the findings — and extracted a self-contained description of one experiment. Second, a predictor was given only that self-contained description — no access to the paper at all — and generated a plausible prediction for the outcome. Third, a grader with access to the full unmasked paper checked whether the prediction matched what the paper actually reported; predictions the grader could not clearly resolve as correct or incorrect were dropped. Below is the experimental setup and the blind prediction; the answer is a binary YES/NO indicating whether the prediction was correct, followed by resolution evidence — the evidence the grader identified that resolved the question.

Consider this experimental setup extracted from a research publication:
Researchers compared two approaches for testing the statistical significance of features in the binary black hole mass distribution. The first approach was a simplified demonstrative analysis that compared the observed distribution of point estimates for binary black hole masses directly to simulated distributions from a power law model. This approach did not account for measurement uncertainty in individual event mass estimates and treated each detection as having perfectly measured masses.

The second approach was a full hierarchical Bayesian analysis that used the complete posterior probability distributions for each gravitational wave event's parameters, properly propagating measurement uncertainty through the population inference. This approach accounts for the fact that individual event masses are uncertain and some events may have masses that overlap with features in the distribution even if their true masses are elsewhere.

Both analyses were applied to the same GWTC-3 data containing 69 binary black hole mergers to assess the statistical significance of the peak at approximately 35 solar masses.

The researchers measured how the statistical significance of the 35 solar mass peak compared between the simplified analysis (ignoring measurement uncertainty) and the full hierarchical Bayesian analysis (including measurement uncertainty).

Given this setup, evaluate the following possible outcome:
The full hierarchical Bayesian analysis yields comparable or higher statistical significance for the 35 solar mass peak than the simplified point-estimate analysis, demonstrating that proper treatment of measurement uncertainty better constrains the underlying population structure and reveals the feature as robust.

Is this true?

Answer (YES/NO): NO